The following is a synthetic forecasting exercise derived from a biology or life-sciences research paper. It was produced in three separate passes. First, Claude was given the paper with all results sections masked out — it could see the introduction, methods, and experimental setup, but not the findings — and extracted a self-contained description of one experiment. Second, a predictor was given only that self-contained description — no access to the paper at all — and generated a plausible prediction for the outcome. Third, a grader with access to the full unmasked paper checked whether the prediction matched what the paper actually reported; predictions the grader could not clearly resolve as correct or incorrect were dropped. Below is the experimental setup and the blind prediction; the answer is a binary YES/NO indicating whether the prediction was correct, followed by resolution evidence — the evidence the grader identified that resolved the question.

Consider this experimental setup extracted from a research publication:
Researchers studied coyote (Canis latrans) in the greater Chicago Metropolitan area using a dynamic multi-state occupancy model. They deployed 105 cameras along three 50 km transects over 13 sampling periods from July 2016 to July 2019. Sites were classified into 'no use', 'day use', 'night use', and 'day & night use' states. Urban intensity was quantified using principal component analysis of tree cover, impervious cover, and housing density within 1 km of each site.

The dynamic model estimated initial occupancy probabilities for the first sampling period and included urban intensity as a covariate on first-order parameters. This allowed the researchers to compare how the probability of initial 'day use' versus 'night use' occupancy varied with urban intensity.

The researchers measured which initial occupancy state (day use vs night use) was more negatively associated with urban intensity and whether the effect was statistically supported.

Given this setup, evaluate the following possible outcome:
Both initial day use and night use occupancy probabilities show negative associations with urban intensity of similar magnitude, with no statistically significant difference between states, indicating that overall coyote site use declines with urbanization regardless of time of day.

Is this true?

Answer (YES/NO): NO